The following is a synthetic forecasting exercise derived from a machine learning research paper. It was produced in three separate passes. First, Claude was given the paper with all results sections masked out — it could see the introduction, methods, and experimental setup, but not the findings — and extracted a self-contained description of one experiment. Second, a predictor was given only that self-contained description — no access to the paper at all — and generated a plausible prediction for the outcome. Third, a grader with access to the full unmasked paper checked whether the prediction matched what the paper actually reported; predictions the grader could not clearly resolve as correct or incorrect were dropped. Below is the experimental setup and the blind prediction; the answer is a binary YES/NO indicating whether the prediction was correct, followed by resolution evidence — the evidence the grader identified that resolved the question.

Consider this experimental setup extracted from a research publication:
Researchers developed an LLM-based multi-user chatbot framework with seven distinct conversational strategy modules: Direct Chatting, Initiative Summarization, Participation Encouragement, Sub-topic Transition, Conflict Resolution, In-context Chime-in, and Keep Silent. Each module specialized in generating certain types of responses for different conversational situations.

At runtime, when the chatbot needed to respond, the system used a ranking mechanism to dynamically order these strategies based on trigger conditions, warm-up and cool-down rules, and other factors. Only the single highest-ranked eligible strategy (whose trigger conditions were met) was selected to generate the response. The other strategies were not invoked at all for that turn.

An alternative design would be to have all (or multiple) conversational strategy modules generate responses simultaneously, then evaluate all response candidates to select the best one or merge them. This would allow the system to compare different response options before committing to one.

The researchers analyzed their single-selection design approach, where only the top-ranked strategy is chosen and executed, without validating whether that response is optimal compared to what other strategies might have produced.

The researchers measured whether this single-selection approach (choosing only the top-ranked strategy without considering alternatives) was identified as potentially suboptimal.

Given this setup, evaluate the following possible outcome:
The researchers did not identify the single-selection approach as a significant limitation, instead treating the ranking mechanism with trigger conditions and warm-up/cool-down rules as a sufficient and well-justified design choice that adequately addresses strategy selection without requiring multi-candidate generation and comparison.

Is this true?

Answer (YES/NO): NO